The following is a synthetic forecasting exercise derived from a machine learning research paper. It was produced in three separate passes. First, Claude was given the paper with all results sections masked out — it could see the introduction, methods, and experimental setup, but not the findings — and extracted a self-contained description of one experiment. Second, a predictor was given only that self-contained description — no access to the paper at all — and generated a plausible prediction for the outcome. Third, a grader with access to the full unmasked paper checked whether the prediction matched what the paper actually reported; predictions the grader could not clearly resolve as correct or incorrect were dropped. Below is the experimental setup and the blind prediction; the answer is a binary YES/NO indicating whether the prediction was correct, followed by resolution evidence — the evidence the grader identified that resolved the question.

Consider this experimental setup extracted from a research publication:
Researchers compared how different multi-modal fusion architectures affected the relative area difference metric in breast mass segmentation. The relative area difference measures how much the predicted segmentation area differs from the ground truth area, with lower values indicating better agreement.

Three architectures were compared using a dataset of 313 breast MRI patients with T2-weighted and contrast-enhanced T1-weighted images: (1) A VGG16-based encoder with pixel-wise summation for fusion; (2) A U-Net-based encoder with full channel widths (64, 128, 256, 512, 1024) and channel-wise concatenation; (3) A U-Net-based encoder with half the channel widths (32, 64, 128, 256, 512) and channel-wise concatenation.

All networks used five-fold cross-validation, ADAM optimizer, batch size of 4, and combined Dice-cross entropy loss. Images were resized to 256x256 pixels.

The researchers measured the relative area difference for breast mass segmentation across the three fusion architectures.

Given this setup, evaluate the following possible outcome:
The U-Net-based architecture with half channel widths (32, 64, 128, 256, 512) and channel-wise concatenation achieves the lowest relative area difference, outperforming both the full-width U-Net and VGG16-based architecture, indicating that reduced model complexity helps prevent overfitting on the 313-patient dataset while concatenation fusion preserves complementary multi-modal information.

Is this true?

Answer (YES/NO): YES